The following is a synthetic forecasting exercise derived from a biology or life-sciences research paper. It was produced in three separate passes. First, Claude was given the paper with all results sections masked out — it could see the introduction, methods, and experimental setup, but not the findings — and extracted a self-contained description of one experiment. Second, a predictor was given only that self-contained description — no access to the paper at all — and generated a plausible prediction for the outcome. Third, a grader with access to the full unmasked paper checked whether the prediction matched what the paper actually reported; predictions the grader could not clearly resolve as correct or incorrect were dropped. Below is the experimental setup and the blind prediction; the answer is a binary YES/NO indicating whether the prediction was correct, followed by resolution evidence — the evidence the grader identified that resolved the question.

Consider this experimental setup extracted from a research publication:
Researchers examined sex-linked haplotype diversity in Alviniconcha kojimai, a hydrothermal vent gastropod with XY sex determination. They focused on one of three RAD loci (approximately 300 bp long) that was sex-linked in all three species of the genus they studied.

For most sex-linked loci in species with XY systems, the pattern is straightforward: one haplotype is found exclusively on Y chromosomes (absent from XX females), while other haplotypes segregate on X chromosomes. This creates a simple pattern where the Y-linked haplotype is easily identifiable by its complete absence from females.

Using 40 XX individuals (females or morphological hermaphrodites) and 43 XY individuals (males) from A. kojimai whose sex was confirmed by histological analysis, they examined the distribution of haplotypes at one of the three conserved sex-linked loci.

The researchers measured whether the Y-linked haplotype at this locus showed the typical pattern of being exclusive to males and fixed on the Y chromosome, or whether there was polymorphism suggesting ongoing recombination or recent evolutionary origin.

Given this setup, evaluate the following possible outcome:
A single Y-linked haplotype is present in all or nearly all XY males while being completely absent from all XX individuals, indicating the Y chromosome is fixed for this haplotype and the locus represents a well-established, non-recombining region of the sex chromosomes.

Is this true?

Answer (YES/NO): NO